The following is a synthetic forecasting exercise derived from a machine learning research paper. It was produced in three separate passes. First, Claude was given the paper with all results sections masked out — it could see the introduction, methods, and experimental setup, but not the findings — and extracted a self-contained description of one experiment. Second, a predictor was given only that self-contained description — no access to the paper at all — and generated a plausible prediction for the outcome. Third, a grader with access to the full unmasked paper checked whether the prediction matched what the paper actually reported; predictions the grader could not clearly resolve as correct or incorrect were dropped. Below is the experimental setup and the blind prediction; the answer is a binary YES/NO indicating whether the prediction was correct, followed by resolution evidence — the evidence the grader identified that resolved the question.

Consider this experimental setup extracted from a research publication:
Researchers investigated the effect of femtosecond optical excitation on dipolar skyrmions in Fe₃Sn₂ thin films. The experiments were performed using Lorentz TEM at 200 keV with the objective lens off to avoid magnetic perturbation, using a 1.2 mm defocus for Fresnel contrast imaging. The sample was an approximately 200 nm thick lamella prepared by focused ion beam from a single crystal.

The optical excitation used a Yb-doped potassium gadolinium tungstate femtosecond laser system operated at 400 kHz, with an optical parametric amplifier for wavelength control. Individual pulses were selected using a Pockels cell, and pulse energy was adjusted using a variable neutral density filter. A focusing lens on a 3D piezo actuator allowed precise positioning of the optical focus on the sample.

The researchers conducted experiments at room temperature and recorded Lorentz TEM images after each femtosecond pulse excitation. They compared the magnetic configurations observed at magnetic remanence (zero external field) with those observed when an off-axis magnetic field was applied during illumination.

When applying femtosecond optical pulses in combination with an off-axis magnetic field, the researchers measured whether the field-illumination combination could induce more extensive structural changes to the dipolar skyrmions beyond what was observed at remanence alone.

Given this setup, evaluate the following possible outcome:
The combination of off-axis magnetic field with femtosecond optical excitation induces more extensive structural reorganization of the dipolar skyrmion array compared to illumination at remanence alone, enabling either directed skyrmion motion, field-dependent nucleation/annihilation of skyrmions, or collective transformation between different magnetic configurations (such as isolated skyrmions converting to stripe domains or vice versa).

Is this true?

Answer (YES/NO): YES